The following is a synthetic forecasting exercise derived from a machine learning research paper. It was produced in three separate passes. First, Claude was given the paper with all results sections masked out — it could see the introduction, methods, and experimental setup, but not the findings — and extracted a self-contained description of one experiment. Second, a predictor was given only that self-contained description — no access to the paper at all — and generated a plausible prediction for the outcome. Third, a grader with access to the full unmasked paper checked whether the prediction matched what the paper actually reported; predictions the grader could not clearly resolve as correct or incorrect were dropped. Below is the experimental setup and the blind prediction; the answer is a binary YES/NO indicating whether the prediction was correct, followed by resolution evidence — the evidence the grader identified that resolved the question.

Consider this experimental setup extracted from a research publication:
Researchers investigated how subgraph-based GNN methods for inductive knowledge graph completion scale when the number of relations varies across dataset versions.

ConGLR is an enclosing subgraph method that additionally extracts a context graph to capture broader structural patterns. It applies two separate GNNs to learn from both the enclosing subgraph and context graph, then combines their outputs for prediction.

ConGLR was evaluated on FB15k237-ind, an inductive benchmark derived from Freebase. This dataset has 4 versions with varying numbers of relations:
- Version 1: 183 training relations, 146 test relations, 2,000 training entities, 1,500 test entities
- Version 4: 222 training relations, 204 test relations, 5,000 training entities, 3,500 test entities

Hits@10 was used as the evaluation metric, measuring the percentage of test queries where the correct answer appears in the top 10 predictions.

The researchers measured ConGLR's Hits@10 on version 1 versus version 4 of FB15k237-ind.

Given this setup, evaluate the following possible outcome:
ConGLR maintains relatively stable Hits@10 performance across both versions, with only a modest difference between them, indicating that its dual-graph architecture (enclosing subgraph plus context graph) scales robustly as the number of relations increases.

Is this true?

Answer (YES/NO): NO